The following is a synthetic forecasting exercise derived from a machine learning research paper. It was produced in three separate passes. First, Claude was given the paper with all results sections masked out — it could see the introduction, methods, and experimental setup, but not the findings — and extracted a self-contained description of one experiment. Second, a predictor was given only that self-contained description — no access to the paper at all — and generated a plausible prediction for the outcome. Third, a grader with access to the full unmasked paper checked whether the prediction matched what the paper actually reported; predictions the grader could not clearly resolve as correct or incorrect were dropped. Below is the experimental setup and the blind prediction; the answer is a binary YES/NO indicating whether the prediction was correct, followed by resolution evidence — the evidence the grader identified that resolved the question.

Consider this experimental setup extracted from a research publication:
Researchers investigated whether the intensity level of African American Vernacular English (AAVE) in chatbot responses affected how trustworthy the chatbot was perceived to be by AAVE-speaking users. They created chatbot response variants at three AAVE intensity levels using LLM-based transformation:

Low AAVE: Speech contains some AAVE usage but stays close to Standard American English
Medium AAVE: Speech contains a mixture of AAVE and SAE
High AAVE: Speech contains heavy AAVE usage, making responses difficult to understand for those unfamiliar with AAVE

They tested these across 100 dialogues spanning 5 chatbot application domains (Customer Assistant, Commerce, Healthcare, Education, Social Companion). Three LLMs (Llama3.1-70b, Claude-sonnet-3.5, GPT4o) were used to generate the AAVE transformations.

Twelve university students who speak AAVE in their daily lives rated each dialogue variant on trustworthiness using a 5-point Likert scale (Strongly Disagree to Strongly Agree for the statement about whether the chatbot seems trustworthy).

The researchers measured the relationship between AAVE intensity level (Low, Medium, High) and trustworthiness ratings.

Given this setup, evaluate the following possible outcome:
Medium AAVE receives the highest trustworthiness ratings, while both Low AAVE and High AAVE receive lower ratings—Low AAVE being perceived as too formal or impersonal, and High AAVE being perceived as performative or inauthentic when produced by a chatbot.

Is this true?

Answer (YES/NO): NO